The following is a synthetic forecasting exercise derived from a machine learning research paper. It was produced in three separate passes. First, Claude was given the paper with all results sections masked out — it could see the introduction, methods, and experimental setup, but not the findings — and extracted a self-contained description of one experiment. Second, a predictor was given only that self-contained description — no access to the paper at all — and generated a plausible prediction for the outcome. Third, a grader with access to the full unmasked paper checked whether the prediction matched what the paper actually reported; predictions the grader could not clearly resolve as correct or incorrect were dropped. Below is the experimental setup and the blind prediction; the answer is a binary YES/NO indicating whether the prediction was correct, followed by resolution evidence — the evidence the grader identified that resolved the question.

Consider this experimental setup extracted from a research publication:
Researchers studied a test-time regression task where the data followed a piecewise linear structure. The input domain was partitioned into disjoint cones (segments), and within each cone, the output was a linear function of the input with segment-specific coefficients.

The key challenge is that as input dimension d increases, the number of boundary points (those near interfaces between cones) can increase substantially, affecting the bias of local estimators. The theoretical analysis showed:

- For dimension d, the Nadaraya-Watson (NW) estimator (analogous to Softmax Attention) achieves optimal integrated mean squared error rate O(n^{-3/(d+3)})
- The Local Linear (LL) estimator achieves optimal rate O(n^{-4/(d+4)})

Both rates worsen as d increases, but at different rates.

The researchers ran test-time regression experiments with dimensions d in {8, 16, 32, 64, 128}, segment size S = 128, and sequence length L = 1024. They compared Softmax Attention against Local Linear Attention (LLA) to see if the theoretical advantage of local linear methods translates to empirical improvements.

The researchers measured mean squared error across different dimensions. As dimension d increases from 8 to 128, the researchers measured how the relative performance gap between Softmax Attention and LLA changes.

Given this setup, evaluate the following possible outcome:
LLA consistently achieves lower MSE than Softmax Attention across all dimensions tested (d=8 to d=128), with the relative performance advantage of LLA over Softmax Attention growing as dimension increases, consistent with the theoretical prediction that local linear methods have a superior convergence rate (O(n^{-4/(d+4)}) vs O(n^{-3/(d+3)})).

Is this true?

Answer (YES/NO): YES